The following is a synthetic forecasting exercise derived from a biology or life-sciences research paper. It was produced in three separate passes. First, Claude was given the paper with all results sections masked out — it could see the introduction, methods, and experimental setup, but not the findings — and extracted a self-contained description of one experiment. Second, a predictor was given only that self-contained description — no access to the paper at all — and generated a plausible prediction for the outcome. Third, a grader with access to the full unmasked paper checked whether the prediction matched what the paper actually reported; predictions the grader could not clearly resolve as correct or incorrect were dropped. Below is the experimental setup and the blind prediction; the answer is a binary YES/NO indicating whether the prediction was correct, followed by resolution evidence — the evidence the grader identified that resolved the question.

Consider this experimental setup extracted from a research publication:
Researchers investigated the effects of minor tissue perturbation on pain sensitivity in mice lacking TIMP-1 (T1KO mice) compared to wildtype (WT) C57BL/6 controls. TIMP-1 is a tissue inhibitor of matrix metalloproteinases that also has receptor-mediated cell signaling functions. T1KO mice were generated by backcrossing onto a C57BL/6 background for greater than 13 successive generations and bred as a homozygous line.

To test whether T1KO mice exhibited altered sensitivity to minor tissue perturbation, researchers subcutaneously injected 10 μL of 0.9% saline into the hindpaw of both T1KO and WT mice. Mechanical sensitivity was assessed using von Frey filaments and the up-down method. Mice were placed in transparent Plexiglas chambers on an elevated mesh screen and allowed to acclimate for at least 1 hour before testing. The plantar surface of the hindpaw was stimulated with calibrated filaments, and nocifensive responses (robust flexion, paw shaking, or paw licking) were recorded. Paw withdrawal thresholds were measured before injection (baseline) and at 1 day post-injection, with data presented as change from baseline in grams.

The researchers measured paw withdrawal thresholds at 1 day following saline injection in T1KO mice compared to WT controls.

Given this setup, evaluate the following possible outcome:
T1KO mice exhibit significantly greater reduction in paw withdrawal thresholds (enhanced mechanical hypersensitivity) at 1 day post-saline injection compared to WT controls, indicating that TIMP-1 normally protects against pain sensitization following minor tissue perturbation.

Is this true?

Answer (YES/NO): YES